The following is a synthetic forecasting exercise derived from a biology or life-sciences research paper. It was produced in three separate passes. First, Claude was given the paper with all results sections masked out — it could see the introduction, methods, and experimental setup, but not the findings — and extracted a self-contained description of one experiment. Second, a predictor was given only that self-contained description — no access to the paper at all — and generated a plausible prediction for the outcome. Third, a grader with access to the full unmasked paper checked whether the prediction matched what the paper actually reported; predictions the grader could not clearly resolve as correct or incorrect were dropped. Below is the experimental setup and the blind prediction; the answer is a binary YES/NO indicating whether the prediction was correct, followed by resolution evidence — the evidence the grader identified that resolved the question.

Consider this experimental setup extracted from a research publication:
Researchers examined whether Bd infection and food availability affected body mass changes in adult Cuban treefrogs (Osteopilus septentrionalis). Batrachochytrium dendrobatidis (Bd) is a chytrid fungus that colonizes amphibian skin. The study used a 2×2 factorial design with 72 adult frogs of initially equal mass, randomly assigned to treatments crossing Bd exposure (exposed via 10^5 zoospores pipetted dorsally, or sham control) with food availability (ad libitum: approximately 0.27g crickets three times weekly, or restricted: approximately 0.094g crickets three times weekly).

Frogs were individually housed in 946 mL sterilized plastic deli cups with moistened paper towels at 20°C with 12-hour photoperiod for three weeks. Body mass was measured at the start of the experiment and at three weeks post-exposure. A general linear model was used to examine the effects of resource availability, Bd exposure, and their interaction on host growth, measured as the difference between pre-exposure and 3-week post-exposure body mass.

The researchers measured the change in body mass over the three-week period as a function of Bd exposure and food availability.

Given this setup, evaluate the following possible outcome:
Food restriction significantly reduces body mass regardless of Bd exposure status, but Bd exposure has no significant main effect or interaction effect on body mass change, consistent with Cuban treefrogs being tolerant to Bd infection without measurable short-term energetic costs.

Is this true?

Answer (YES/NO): YES